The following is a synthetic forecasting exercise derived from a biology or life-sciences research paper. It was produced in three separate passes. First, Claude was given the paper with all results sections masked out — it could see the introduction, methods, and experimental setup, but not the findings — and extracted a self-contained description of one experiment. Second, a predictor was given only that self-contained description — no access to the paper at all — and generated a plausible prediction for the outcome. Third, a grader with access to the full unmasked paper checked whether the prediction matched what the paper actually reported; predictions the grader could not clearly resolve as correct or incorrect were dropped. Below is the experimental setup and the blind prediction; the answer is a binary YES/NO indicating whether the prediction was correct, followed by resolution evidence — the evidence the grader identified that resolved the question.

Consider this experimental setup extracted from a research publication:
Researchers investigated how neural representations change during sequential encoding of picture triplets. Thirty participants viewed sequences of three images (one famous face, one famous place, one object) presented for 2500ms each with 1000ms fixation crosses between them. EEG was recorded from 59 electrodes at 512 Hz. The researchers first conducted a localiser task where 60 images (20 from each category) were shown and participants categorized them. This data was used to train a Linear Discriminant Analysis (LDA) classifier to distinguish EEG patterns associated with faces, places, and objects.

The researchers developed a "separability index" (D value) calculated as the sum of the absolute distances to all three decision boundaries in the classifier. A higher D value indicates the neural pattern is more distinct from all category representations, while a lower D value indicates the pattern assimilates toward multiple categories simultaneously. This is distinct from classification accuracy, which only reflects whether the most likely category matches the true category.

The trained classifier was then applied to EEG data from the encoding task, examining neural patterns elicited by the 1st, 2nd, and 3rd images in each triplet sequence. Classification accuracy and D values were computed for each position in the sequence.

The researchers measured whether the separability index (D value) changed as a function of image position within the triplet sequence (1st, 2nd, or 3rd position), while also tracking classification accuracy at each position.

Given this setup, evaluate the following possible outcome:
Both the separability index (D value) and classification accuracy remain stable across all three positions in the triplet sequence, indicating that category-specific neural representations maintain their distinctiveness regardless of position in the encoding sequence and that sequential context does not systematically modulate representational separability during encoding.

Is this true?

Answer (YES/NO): NO